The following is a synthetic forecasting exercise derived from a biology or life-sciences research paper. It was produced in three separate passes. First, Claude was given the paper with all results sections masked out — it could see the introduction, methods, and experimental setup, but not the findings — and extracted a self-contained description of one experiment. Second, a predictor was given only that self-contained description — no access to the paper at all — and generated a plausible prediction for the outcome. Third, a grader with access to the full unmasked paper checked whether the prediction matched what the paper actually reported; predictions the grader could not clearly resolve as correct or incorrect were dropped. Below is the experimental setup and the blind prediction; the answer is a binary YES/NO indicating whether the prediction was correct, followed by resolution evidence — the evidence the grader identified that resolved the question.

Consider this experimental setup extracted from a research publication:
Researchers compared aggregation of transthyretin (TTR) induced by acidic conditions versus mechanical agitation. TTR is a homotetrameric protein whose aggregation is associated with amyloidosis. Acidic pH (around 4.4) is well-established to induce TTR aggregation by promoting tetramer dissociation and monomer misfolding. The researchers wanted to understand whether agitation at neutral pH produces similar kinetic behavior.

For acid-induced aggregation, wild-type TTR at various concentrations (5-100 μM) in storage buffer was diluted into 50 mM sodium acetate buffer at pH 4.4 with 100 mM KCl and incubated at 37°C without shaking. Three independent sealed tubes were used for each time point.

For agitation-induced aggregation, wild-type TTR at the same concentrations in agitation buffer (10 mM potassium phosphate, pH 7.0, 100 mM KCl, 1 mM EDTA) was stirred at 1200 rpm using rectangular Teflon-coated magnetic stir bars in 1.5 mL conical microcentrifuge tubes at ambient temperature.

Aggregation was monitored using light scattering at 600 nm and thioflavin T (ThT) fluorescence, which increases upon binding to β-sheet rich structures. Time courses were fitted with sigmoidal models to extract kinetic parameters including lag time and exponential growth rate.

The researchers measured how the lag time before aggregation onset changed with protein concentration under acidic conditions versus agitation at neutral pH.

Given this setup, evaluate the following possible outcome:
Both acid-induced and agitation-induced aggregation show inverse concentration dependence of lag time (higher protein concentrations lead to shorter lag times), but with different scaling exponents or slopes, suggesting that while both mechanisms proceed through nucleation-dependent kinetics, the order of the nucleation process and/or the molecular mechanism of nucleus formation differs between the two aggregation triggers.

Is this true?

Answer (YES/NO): NO